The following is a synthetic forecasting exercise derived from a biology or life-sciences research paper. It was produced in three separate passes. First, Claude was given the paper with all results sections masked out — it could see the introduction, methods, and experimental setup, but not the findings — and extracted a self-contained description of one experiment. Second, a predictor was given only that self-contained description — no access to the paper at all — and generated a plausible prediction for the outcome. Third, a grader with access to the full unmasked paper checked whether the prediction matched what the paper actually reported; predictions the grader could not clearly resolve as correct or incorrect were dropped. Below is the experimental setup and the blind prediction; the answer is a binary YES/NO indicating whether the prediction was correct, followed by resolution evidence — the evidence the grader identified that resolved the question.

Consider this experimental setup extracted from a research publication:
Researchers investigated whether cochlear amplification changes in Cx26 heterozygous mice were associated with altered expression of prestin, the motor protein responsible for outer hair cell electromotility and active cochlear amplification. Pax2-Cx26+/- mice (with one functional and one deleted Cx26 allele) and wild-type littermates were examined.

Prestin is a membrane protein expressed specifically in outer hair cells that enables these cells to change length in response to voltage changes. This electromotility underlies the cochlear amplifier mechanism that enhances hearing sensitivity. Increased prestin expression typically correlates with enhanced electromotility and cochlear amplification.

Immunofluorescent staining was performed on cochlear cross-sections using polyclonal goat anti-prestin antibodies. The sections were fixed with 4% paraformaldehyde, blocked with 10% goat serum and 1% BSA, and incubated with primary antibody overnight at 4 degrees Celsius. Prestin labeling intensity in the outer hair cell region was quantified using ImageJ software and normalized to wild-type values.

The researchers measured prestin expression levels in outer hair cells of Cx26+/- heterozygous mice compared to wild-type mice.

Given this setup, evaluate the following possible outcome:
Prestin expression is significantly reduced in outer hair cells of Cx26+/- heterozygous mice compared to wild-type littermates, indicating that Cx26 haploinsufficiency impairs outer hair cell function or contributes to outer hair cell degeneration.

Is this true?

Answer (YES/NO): NO